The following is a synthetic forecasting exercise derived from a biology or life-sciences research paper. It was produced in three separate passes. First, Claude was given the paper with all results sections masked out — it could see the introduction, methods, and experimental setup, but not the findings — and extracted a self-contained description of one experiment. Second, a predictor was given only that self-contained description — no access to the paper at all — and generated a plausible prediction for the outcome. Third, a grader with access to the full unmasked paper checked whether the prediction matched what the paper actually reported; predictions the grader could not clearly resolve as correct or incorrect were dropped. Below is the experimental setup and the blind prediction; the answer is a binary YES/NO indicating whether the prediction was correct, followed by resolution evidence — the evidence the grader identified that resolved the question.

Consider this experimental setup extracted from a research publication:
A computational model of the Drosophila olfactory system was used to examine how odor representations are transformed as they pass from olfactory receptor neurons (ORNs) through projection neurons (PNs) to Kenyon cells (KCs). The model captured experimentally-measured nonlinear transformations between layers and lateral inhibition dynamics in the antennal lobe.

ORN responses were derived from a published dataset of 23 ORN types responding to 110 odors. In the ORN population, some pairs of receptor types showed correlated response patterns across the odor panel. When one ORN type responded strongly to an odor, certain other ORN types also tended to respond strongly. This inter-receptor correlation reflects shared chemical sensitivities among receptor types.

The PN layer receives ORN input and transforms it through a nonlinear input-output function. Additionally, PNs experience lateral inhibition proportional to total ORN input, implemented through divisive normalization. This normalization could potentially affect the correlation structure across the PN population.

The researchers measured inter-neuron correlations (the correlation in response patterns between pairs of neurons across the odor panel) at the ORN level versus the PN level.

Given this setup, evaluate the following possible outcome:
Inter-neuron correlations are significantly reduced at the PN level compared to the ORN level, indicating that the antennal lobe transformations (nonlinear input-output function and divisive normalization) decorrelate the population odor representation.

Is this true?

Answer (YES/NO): NO